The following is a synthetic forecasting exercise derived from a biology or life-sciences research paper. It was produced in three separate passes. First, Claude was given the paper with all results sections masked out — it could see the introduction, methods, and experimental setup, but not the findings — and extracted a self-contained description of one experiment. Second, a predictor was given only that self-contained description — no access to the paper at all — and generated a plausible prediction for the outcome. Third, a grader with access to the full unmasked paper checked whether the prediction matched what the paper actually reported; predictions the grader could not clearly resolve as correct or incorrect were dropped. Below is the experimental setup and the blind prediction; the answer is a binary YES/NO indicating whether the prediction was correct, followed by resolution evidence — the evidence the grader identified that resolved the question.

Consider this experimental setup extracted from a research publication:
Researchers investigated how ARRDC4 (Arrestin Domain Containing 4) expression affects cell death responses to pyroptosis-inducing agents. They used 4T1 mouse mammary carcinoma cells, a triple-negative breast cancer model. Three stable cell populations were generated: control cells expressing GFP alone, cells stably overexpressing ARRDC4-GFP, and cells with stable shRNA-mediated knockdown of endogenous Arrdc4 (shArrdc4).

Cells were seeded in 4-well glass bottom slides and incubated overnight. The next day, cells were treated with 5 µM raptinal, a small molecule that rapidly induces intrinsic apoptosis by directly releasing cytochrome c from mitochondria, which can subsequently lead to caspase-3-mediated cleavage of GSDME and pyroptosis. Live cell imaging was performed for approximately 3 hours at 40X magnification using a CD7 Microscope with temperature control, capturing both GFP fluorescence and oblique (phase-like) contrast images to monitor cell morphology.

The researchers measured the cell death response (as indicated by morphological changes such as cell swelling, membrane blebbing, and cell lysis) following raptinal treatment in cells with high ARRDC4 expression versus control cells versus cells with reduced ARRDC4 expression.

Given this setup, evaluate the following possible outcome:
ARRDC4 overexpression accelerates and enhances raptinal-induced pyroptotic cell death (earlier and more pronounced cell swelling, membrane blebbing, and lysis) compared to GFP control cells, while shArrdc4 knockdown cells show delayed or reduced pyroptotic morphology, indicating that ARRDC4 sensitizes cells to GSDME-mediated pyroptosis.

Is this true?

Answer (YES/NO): YES